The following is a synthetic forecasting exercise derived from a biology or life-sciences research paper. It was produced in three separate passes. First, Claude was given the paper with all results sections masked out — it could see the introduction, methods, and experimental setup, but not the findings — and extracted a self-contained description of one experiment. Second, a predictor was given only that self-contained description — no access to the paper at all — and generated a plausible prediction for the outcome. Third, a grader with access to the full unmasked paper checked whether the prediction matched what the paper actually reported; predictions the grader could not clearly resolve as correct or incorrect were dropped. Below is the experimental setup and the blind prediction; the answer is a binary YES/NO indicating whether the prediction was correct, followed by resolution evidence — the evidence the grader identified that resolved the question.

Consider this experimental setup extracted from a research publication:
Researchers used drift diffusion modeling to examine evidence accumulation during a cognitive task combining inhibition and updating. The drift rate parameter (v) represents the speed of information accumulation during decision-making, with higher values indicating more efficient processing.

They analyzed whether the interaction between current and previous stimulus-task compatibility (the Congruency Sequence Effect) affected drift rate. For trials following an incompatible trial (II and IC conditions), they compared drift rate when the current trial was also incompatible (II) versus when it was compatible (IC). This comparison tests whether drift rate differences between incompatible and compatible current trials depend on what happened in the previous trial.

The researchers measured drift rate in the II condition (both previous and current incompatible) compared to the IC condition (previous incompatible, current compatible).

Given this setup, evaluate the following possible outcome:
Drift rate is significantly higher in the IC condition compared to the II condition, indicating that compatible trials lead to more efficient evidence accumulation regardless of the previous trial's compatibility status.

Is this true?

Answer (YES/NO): NO